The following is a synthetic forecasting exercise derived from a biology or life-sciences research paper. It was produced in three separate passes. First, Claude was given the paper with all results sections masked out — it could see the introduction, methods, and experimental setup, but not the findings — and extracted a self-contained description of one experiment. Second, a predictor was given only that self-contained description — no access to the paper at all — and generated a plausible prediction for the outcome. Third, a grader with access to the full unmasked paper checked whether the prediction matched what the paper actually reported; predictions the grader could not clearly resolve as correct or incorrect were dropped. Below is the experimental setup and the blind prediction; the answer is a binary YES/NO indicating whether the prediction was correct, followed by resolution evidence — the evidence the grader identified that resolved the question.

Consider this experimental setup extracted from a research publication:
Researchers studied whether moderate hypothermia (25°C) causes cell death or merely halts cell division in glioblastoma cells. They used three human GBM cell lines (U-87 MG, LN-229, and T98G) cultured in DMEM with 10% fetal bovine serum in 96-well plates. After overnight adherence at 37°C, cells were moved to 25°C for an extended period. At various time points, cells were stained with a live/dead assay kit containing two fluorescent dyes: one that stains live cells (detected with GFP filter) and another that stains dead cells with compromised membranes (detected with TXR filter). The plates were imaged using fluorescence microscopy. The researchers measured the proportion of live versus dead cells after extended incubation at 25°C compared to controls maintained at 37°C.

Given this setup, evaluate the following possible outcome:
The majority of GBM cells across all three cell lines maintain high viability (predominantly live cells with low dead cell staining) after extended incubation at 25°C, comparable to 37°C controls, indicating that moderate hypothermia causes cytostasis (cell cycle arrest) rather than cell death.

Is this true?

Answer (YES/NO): NO